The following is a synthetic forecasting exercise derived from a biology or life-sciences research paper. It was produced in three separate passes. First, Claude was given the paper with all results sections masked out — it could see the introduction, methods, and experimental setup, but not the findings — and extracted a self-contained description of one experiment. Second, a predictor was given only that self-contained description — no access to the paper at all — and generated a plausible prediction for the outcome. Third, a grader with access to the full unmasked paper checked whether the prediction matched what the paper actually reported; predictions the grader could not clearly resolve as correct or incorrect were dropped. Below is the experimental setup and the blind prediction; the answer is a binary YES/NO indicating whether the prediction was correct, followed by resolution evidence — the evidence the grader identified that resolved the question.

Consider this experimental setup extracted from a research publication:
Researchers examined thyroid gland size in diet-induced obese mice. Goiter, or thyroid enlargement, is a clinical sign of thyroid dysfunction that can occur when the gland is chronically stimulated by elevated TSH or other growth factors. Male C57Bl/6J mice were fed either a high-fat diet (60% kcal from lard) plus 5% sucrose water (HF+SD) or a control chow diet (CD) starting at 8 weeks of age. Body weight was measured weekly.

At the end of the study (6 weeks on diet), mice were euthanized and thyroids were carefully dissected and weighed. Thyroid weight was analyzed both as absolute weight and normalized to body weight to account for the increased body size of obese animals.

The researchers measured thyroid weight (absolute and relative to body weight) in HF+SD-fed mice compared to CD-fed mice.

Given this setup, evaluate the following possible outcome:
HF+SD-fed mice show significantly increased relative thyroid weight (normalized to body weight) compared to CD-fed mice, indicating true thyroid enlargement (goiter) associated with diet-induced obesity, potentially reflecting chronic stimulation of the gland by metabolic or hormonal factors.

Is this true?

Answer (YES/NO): YES